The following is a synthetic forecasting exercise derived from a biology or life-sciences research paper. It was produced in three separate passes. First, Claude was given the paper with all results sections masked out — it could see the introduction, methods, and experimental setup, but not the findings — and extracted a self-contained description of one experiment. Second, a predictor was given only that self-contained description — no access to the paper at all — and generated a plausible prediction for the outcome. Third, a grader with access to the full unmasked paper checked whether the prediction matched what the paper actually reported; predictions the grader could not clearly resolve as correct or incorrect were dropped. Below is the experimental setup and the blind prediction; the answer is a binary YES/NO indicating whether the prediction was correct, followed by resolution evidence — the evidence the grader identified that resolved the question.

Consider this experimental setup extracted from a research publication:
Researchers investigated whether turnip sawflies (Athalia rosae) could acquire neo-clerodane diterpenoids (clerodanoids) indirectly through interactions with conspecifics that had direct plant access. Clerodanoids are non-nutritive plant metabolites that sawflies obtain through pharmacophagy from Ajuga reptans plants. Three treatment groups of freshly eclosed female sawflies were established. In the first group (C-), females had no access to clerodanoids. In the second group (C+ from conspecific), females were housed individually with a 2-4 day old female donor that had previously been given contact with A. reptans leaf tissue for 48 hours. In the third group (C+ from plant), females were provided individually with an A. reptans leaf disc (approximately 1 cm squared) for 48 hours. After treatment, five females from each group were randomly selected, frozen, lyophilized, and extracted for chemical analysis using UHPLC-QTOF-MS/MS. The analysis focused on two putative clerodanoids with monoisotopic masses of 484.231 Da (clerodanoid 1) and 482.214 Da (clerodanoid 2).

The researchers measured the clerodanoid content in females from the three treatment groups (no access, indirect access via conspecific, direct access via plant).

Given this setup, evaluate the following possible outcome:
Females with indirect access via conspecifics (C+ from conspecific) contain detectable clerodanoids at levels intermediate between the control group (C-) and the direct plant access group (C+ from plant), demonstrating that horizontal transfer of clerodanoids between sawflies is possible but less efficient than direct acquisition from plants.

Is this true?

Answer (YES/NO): NO